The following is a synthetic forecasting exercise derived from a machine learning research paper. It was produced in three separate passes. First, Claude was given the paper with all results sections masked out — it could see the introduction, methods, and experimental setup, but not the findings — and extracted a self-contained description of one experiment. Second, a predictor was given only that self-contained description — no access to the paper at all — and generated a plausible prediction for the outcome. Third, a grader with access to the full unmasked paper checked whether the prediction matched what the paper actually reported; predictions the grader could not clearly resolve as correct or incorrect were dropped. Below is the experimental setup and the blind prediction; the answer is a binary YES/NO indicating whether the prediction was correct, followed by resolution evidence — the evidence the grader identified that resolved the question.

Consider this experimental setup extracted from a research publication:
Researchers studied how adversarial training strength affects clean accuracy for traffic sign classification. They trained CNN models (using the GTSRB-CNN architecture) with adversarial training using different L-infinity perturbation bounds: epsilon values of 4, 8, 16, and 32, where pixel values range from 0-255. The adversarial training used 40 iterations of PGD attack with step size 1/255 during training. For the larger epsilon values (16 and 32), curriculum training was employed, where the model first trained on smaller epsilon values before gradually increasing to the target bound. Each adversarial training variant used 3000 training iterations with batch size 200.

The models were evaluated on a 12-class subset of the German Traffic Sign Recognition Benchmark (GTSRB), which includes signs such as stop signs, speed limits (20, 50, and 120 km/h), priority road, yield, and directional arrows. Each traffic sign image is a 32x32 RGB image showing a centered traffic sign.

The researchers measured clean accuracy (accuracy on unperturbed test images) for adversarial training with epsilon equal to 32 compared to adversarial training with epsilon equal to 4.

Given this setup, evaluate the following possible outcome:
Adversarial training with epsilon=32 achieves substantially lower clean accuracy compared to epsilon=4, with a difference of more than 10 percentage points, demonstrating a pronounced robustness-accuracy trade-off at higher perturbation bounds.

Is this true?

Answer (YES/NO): YES